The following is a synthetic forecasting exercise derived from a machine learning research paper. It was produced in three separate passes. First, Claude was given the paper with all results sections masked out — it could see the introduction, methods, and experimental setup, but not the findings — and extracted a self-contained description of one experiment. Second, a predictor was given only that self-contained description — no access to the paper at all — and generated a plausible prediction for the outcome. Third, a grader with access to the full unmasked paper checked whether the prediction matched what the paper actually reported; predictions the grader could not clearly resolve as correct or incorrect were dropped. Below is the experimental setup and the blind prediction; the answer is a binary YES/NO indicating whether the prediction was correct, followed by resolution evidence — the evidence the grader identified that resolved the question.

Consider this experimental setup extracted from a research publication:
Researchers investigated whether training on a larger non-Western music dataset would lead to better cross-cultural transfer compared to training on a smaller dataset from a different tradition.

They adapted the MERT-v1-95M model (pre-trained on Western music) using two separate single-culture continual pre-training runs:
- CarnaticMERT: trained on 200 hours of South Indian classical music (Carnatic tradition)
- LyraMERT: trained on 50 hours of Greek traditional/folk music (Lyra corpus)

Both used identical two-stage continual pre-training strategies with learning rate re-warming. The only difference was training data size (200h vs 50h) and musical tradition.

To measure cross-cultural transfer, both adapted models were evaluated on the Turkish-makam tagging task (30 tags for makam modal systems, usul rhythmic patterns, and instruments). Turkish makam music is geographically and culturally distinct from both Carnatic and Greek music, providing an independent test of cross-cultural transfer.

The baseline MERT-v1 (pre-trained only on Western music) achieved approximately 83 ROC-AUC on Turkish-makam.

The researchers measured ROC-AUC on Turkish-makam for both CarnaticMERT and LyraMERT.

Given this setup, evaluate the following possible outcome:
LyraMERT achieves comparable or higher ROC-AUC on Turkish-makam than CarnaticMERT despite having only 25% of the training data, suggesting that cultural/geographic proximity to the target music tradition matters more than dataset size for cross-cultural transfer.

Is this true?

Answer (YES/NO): NO